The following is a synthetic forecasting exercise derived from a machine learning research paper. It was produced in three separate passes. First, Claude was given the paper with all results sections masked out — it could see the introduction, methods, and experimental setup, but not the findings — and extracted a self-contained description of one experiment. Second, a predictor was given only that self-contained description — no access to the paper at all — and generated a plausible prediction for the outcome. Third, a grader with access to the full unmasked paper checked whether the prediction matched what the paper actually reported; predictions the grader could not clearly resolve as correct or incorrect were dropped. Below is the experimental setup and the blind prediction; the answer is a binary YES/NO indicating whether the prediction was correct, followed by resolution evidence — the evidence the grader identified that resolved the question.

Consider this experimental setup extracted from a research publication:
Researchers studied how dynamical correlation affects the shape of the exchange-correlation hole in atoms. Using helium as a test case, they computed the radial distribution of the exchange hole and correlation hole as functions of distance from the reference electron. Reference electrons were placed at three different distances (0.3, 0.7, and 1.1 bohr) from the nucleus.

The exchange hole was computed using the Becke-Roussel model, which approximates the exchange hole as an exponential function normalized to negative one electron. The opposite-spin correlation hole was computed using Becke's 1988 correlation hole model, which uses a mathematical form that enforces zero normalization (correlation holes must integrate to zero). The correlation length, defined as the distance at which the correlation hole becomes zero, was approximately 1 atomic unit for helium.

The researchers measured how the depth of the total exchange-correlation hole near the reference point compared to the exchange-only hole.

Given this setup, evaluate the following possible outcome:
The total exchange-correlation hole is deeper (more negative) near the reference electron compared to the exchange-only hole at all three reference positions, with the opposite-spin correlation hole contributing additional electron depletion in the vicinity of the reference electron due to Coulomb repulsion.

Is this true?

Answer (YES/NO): YES